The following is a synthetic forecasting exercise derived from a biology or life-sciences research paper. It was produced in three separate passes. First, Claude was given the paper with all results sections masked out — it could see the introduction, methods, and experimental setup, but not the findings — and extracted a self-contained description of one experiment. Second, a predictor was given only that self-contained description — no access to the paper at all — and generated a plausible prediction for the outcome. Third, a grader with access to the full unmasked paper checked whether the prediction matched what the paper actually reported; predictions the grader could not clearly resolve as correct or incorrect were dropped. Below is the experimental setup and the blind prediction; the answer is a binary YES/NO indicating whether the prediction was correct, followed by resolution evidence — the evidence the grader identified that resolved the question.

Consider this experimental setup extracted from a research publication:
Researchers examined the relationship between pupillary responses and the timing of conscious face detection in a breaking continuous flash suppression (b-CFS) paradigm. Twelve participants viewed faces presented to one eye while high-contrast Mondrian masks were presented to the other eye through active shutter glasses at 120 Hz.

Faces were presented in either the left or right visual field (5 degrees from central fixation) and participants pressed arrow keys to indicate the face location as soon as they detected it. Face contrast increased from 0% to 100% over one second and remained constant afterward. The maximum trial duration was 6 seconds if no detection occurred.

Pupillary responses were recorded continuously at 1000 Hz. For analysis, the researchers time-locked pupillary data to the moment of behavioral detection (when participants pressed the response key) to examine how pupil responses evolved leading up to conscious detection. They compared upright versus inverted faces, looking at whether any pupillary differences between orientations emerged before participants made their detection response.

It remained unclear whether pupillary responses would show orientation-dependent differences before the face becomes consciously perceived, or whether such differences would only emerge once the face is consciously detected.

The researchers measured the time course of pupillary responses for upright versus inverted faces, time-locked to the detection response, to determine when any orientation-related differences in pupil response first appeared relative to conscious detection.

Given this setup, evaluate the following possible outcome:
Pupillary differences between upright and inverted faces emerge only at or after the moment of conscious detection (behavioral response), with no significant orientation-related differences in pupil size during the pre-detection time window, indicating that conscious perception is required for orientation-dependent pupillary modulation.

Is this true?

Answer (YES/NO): NO